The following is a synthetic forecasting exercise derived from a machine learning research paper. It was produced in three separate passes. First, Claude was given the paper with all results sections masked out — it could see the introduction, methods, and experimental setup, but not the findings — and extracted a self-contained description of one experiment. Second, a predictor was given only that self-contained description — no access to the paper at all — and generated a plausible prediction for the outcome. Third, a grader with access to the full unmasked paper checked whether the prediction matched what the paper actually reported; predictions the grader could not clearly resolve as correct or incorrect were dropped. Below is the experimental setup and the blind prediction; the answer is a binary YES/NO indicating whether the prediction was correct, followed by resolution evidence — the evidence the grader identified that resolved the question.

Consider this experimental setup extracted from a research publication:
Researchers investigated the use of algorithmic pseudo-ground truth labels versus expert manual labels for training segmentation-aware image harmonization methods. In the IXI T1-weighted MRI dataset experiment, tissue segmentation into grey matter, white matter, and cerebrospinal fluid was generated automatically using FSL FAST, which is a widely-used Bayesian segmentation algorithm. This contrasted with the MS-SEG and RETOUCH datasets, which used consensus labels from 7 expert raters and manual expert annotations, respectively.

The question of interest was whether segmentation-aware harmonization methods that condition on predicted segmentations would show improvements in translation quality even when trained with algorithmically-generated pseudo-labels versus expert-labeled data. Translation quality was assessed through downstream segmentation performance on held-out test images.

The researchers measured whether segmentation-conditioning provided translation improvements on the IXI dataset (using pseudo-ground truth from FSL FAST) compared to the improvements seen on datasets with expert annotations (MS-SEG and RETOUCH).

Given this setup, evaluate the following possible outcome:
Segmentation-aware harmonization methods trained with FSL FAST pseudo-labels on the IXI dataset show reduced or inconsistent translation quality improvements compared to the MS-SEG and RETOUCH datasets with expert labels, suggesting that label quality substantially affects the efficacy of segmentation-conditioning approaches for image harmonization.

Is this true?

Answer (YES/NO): NO